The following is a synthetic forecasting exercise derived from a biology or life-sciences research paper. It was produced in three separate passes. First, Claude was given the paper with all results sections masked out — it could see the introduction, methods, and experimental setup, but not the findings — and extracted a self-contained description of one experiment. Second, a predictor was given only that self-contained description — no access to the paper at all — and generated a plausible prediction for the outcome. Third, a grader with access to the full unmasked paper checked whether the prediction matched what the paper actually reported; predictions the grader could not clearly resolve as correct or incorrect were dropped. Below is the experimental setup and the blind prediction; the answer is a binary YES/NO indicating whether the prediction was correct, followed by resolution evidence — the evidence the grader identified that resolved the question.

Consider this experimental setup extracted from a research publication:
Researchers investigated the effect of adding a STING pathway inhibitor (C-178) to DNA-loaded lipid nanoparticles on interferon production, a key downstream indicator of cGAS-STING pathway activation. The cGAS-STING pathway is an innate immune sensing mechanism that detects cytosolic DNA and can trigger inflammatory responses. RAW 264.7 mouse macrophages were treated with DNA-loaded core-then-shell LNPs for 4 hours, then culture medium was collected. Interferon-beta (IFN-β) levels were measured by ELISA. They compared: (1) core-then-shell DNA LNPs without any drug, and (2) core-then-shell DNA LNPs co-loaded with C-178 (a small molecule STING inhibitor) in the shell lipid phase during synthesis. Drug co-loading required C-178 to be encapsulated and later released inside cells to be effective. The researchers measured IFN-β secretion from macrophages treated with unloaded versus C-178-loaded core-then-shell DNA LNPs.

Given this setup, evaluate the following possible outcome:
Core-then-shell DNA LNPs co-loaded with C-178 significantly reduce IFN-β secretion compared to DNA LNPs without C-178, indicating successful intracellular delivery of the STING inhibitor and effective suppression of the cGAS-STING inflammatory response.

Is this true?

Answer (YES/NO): YES